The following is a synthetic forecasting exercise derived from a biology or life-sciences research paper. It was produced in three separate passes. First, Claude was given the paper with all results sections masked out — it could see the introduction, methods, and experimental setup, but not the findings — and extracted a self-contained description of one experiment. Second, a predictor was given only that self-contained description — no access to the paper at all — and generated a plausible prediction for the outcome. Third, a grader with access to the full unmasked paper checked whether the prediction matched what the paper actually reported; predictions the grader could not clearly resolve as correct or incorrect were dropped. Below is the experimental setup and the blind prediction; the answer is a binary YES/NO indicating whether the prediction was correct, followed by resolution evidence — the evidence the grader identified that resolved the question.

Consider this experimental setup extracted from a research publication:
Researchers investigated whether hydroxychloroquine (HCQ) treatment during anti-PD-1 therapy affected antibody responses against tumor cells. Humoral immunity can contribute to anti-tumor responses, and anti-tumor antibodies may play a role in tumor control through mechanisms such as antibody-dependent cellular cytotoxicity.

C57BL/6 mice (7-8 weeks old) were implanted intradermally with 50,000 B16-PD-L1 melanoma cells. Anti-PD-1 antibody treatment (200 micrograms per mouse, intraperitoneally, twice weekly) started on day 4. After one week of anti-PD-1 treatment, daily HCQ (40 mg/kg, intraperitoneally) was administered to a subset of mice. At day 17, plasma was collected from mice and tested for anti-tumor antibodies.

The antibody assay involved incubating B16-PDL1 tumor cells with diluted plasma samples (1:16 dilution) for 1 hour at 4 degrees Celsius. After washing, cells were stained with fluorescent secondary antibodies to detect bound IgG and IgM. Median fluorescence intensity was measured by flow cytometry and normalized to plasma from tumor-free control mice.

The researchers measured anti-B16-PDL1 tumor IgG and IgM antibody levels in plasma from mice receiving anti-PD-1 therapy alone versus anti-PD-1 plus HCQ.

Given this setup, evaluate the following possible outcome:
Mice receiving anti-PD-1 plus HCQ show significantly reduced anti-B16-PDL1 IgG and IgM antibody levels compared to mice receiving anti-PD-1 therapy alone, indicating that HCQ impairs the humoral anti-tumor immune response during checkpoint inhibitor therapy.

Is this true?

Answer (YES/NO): NO